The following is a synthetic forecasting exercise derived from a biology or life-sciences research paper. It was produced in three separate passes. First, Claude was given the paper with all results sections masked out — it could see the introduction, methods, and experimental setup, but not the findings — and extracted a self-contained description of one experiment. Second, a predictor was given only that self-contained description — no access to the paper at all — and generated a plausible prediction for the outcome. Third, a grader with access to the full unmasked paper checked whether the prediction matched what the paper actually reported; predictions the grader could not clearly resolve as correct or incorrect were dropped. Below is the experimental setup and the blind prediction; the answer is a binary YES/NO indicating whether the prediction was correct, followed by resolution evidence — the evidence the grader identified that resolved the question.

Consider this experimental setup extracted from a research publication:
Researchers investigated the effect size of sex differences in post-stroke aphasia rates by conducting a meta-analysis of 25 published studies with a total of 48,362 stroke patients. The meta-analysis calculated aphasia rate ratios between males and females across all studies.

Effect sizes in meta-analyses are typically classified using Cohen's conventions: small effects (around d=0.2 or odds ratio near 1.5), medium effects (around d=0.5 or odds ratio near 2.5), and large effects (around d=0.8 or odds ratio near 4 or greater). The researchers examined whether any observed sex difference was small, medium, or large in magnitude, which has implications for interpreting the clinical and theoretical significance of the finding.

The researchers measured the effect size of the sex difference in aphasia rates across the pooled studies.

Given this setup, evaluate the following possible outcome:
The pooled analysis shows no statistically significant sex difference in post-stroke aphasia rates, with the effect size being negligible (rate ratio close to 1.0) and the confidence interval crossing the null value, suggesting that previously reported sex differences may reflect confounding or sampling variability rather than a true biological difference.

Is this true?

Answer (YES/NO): NO